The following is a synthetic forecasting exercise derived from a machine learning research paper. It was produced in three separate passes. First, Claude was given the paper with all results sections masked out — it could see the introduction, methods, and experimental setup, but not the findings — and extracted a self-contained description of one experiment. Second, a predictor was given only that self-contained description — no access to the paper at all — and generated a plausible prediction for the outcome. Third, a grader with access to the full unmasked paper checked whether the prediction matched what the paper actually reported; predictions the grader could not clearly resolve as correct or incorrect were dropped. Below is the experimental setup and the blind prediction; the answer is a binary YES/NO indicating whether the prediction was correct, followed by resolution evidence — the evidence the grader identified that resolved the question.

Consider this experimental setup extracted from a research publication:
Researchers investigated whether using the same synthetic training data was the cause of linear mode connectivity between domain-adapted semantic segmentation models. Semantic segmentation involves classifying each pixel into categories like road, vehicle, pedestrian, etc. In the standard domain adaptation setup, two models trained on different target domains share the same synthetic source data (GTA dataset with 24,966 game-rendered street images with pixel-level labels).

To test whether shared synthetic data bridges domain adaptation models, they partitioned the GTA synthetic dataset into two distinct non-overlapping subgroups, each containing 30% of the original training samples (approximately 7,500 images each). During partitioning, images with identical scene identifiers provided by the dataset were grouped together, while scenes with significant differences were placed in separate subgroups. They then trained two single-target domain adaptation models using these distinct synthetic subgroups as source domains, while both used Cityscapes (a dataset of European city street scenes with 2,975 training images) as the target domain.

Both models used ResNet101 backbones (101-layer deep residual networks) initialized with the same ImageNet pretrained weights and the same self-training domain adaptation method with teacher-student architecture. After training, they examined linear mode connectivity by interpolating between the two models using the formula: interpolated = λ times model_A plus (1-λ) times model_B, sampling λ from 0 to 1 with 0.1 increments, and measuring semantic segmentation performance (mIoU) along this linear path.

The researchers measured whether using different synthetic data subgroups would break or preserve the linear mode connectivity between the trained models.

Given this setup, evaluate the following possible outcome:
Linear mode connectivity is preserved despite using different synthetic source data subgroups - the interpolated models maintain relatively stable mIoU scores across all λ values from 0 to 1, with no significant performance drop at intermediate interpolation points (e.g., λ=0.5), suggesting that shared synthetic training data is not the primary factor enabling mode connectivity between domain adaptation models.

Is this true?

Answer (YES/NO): YES